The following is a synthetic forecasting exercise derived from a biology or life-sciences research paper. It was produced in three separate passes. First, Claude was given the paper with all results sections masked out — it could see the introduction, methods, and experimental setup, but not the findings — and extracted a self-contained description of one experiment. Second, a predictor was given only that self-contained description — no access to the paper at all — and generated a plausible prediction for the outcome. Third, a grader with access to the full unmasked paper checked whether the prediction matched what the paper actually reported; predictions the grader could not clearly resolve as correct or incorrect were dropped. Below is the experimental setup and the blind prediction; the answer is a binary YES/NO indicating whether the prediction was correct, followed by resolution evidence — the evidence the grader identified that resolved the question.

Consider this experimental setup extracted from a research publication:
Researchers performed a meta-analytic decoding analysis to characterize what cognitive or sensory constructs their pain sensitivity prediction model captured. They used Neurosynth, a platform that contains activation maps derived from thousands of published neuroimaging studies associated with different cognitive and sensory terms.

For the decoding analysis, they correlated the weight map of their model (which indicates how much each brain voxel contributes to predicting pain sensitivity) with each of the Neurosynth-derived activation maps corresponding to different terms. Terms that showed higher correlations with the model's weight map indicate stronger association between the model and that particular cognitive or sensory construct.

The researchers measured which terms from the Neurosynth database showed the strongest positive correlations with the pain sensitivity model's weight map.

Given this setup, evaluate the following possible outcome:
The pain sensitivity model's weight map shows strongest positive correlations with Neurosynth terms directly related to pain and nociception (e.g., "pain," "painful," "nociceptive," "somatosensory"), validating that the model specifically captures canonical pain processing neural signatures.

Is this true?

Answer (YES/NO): YES